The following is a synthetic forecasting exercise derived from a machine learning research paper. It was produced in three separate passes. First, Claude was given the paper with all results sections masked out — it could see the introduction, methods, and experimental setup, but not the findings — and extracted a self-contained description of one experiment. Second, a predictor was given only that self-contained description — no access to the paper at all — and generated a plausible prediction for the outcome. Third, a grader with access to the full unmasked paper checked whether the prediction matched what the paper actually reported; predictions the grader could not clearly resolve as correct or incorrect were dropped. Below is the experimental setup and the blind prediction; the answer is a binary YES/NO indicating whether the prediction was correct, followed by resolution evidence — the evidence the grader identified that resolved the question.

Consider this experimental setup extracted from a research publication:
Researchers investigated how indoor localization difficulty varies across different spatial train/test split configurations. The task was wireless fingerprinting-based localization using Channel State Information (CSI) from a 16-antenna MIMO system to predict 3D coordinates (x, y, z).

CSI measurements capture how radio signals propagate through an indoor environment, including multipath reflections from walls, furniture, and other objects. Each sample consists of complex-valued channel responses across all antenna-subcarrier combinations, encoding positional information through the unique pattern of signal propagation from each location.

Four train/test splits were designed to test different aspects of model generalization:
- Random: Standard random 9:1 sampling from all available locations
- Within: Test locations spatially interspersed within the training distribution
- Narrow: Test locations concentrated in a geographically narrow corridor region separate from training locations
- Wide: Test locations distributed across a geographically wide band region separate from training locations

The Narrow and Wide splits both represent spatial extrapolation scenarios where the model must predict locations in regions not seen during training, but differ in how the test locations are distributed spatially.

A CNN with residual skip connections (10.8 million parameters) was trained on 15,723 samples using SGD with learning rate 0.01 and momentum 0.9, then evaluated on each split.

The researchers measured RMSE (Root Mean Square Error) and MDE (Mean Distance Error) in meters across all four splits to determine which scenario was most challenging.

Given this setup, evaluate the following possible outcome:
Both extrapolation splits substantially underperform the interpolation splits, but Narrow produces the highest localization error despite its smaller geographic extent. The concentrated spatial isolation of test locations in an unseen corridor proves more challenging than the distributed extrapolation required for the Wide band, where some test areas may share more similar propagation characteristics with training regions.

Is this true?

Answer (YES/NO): YES